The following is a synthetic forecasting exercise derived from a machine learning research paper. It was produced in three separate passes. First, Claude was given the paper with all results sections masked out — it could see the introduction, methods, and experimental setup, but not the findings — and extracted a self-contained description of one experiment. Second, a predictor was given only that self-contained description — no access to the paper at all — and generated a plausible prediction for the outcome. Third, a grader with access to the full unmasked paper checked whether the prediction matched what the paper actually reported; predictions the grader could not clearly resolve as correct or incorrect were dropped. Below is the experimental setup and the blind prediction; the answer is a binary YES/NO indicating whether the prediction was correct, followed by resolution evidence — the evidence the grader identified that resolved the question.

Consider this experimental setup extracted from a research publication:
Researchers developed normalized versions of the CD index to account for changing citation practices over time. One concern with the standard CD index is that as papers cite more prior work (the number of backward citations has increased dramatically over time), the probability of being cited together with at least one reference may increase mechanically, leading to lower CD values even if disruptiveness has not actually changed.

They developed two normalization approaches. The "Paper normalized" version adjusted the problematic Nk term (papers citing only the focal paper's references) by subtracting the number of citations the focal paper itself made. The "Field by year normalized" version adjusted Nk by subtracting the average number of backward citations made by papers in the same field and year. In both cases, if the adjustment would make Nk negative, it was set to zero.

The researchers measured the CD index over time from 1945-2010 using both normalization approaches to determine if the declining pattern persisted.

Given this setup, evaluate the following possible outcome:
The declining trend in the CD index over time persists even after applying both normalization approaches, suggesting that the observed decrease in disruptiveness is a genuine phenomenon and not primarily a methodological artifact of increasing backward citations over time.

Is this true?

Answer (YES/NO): YES